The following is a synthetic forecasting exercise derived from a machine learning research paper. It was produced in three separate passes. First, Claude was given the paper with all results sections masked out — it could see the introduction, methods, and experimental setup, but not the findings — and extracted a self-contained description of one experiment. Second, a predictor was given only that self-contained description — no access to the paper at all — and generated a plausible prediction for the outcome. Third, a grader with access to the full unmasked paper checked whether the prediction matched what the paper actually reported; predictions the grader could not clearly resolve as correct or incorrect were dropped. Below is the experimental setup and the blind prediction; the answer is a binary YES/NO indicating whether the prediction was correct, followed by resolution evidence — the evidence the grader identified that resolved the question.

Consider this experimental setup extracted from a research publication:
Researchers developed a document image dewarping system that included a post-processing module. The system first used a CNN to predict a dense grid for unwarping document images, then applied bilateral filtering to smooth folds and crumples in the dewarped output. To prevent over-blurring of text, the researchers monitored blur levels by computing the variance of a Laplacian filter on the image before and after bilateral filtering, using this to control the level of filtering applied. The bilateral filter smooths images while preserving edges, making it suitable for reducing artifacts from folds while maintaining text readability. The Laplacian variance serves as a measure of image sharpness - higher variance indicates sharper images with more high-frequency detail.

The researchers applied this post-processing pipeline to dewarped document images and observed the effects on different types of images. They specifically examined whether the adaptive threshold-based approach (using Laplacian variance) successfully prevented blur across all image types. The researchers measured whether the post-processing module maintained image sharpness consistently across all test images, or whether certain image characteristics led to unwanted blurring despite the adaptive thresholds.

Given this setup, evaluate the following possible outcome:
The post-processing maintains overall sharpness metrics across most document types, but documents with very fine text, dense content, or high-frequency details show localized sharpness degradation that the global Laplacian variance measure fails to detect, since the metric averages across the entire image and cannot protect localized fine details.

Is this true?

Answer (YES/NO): NO